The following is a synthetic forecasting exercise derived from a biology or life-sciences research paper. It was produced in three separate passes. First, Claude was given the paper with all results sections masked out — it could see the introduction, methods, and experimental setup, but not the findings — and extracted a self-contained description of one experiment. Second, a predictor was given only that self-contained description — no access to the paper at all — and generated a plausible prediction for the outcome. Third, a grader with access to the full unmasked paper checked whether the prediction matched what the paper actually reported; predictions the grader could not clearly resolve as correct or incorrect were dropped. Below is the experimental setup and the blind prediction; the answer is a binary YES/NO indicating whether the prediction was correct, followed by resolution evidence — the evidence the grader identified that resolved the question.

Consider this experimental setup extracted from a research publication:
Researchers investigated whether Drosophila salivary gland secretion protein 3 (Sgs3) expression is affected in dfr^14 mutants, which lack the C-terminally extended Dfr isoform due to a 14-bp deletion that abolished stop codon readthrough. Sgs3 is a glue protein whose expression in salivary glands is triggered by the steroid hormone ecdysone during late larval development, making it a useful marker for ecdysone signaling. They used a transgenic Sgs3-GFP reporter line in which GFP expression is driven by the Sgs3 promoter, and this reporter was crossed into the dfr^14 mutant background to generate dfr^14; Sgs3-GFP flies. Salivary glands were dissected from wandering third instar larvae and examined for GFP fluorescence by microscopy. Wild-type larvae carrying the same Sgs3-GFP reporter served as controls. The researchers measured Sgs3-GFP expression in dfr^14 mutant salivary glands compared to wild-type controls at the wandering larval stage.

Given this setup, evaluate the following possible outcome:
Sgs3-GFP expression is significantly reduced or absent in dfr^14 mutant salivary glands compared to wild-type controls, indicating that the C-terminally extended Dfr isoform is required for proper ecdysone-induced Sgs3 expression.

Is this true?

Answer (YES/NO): YES